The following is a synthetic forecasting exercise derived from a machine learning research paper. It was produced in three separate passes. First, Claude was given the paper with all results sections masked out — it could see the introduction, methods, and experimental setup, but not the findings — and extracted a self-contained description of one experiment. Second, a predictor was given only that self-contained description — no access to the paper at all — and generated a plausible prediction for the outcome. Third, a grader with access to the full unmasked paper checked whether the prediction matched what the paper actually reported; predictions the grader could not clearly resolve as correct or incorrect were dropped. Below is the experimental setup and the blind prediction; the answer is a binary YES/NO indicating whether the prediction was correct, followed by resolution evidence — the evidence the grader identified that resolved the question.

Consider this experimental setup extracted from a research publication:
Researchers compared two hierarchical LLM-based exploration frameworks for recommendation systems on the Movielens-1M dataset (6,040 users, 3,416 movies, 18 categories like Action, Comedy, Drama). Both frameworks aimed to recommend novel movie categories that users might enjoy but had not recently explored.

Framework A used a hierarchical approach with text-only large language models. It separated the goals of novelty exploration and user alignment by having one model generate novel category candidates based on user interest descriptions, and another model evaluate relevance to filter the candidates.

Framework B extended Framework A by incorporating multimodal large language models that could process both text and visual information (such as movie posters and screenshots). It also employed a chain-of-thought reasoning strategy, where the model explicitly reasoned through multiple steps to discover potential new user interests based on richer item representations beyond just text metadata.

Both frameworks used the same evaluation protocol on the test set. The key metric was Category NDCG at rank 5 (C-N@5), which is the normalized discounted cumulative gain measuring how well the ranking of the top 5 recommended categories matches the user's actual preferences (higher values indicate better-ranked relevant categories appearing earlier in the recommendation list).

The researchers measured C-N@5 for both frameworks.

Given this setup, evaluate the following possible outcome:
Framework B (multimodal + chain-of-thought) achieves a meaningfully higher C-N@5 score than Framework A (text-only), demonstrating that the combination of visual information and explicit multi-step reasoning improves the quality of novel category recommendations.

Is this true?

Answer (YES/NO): NO